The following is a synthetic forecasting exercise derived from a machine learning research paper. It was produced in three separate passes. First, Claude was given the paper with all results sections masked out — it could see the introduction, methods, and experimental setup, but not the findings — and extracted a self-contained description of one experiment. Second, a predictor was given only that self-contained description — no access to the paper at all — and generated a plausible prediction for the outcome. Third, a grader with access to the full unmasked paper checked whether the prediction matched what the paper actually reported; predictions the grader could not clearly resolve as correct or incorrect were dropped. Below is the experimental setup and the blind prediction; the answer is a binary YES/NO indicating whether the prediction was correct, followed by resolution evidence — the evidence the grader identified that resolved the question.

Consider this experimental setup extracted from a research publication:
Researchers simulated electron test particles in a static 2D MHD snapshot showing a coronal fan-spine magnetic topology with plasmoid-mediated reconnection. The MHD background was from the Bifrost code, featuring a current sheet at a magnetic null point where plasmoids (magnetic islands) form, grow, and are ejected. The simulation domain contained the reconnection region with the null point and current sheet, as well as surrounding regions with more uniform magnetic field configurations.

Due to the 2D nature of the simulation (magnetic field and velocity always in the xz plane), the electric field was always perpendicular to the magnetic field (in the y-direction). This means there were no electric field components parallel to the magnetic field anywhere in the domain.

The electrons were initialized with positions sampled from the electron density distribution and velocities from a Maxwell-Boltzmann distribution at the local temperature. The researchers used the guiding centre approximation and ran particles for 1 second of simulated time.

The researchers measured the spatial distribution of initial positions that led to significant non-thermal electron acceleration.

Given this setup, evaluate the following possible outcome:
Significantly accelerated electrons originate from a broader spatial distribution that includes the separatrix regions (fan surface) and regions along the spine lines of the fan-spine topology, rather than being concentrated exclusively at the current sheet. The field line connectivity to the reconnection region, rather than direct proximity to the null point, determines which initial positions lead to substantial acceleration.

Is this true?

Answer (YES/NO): NO